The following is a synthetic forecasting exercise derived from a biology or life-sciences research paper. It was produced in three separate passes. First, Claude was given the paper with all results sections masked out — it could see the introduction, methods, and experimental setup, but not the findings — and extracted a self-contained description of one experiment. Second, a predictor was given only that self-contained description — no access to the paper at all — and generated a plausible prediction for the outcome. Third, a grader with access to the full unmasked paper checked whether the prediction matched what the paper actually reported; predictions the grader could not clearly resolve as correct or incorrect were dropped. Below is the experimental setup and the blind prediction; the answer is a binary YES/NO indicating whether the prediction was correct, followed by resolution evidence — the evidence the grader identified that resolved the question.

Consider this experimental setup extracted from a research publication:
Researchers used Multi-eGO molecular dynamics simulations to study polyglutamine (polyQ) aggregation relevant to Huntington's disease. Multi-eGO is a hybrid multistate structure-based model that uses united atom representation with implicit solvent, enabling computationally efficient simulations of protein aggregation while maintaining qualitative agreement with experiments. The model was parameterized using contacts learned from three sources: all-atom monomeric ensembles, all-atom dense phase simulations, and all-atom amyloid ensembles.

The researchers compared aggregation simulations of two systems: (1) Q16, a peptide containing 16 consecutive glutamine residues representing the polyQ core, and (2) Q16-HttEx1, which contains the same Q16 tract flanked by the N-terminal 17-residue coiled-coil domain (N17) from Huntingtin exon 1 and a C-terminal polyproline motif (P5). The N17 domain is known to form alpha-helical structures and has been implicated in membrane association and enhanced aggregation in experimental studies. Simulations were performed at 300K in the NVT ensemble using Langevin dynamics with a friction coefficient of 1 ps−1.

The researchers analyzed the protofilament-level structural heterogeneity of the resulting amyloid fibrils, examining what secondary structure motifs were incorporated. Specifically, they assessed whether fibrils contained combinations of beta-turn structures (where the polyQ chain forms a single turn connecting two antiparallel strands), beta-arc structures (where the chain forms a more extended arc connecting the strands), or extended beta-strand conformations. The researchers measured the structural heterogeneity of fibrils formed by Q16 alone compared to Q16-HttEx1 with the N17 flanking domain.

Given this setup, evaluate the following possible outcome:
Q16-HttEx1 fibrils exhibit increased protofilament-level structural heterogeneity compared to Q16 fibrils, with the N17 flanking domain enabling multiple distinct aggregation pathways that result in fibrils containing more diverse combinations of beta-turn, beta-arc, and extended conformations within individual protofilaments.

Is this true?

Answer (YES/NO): NO